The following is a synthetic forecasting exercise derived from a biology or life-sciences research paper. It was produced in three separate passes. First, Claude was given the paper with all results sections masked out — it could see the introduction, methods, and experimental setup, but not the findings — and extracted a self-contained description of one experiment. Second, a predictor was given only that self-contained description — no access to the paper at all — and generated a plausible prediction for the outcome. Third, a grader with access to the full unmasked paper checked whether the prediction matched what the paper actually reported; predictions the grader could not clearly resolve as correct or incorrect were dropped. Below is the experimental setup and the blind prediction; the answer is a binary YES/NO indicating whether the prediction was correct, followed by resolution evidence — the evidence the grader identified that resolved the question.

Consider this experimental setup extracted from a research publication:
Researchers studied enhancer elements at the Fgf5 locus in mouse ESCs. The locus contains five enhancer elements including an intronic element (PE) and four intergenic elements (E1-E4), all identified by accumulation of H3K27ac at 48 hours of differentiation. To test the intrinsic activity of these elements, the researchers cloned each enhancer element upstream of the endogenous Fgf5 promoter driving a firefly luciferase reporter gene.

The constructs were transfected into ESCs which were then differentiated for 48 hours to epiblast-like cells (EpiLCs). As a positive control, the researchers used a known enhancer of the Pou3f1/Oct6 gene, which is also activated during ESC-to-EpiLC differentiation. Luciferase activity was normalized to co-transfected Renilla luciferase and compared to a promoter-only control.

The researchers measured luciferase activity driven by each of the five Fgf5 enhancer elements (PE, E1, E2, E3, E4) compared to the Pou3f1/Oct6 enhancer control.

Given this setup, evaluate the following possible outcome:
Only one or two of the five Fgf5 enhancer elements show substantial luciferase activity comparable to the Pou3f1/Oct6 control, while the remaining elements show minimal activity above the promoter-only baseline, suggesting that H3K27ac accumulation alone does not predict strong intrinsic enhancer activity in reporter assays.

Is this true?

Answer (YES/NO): NO